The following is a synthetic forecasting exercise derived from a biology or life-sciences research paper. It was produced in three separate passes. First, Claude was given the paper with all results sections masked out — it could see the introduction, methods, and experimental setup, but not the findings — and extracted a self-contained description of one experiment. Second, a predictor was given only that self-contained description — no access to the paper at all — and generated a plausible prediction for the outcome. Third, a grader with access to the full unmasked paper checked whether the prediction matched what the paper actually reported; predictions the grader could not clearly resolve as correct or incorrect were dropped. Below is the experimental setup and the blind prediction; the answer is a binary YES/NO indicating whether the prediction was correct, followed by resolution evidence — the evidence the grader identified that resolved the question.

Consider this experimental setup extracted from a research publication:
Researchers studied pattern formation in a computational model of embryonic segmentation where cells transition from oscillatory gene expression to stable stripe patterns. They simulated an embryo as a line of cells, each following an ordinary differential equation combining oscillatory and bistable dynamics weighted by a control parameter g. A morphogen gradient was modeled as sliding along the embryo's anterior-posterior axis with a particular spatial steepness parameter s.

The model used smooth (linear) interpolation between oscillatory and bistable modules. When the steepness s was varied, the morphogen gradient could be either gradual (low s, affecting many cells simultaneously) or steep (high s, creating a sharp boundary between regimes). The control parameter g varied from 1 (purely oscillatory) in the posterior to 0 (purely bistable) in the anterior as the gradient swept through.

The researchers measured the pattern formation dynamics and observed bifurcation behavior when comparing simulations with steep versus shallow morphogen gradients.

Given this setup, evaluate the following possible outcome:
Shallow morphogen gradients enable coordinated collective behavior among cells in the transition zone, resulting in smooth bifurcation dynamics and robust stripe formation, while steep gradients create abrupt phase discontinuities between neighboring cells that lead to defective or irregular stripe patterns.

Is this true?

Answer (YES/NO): NO